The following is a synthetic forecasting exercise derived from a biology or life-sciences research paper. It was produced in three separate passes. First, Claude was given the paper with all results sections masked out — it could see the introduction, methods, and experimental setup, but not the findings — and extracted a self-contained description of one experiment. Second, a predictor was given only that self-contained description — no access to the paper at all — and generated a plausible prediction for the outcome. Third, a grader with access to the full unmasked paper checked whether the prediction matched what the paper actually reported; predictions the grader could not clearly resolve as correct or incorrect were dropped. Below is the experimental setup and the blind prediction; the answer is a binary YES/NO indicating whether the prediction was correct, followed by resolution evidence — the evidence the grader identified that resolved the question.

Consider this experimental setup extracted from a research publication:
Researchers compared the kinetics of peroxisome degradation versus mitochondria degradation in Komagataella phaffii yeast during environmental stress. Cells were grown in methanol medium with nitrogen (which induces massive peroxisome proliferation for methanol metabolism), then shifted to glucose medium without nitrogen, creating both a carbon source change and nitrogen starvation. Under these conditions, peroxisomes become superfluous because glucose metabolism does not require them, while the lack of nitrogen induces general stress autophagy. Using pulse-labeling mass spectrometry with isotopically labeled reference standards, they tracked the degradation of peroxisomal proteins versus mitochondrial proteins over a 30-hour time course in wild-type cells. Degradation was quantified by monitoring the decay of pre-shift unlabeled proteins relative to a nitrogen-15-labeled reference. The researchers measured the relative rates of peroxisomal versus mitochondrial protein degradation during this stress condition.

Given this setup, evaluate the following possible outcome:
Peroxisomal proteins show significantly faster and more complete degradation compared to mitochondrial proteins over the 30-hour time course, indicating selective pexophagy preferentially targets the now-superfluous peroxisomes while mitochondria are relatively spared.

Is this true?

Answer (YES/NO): YES